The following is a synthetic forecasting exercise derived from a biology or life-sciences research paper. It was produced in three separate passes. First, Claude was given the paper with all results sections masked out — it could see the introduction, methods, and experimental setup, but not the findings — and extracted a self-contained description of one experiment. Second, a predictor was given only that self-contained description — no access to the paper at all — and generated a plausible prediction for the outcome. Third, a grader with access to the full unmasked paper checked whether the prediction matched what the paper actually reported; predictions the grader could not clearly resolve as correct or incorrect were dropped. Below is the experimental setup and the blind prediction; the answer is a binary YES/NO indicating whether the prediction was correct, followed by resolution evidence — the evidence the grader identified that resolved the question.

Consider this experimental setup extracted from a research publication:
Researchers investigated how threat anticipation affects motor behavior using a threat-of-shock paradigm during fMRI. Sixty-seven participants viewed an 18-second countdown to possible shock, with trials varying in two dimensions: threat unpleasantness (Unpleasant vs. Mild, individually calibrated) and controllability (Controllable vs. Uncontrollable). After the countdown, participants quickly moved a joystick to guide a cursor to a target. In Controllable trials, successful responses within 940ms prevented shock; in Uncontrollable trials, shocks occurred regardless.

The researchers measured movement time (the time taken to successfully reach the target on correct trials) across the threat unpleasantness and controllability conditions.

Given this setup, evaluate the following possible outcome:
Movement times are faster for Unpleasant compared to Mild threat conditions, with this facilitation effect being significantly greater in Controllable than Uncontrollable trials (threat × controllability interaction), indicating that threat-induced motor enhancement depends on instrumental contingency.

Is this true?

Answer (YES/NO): NO